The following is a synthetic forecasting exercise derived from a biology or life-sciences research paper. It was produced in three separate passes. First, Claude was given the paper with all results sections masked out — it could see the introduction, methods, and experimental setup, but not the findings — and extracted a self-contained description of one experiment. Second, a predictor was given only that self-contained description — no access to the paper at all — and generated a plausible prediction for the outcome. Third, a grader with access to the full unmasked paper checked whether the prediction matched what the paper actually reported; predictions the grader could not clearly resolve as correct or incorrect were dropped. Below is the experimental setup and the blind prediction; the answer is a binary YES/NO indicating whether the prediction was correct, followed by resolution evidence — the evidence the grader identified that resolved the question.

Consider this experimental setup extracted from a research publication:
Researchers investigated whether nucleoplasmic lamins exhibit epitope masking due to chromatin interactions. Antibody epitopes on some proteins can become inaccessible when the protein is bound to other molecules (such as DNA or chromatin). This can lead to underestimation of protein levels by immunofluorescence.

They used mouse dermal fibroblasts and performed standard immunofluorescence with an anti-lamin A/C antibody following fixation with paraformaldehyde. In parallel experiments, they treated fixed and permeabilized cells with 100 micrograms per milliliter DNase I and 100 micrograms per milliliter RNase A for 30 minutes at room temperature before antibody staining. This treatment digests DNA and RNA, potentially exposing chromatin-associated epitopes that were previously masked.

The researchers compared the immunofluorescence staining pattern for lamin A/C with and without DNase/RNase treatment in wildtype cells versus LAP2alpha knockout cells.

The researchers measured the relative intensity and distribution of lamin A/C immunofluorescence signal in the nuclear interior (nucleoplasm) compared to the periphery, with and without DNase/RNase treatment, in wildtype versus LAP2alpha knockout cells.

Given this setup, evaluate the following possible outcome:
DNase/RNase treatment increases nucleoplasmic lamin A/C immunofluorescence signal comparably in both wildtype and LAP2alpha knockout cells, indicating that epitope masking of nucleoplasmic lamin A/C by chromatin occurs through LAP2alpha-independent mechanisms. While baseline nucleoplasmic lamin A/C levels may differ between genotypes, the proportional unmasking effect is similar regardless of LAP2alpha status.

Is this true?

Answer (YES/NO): NO